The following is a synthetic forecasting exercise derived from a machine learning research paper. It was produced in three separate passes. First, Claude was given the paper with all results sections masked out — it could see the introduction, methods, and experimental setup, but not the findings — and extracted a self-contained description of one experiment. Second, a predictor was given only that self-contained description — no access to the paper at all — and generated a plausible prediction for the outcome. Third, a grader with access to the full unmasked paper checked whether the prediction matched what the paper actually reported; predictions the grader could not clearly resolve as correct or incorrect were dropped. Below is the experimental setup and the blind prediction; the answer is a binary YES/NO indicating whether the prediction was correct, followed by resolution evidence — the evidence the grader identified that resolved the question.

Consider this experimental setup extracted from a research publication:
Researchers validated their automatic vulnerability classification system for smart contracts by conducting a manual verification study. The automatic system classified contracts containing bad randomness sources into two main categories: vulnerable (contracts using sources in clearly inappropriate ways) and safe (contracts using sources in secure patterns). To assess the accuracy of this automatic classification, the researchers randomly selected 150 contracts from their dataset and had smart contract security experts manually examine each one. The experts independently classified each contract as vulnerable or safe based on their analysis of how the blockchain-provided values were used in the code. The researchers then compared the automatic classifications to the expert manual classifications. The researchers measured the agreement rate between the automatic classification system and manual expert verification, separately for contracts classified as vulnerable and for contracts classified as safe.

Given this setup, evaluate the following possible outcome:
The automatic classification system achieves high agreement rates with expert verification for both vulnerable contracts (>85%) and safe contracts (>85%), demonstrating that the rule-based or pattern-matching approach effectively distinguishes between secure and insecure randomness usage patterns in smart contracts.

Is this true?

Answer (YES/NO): YES